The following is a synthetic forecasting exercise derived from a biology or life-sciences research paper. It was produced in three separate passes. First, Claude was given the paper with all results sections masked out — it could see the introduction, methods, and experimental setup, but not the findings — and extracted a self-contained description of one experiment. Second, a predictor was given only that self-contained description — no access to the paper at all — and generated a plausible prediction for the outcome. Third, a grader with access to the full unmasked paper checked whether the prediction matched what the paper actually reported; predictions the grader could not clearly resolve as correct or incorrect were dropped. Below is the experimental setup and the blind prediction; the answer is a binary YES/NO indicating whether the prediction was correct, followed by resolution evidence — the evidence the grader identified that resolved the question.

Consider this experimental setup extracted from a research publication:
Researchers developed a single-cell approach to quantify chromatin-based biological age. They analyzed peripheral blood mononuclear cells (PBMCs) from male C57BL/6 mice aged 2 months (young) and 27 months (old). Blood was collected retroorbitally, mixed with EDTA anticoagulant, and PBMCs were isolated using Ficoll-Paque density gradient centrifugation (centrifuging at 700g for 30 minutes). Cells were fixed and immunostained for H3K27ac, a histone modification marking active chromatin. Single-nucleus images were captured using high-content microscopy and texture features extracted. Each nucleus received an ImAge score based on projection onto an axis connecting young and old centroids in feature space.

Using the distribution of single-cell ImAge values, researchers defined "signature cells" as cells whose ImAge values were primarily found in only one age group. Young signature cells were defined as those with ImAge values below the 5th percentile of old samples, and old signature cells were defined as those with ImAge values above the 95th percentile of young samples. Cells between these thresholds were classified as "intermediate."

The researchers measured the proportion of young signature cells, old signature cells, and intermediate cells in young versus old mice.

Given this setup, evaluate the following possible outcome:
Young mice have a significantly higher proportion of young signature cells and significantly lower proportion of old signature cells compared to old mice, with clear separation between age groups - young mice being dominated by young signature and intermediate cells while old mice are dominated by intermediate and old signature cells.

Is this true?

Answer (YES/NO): NO